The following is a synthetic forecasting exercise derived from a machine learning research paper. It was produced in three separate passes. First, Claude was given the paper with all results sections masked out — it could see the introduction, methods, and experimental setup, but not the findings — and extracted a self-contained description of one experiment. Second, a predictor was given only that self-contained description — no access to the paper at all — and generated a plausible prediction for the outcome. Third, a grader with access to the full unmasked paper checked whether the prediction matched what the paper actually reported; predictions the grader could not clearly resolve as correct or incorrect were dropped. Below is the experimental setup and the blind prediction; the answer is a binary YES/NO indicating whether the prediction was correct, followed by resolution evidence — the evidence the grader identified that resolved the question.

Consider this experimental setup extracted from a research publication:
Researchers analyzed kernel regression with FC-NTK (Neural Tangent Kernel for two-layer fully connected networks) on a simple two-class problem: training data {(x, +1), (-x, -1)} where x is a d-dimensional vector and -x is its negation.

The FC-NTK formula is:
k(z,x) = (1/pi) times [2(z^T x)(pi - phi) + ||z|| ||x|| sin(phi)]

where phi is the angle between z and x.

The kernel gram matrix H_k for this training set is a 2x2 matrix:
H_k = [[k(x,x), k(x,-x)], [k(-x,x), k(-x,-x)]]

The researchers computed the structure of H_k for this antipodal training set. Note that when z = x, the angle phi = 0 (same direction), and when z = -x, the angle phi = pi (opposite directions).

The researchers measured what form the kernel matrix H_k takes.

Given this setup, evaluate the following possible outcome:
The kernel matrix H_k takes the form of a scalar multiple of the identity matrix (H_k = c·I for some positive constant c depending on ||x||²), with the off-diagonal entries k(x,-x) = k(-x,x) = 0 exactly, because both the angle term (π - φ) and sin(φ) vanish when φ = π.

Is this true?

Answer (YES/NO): YES